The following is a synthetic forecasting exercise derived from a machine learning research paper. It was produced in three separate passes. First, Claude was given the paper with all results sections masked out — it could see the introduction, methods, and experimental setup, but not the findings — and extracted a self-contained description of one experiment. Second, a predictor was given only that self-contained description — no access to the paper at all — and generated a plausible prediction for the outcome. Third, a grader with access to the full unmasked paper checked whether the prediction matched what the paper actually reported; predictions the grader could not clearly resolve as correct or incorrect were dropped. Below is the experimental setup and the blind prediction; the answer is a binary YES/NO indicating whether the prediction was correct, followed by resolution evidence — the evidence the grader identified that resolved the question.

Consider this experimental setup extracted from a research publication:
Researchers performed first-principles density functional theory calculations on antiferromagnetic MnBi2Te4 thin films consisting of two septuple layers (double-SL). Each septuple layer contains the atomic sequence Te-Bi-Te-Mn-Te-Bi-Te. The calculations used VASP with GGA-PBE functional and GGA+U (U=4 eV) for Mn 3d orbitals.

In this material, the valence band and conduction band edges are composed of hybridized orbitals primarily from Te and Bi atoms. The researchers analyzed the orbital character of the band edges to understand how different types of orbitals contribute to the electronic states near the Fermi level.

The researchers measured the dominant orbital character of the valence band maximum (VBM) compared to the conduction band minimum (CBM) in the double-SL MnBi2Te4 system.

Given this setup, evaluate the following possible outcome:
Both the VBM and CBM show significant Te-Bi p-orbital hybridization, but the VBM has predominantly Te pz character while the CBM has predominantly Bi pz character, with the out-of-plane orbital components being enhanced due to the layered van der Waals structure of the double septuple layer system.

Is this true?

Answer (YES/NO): NO